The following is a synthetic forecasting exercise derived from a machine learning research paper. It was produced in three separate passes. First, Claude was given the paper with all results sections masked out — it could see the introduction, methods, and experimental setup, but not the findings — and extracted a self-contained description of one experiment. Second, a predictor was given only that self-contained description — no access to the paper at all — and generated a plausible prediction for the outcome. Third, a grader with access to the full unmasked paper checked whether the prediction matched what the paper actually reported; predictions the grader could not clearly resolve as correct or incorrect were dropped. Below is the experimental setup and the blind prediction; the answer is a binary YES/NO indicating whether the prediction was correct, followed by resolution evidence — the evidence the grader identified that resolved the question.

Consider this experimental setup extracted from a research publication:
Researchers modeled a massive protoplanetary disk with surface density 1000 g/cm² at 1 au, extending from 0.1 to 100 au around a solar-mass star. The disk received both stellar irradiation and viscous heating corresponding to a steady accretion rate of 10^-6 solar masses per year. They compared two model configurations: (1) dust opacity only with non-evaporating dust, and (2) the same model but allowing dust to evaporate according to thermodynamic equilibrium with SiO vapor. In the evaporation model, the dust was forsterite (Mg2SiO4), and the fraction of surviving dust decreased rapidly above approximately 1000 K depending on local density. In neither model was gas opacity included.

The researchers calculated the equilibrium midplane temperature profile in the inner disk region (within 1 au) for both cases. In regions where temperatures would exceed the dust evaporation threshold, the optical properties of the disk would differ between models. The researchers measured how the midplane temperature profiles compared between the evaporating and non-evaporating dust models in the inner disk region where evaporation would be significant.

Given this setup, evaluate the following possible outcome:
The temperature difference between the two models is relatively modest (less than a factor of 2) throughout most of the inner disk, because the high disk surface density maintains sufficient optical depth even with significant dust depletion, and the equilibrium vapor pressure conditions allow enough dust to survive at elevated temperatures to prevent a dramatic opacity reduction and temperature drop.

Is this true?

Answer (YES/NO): NO